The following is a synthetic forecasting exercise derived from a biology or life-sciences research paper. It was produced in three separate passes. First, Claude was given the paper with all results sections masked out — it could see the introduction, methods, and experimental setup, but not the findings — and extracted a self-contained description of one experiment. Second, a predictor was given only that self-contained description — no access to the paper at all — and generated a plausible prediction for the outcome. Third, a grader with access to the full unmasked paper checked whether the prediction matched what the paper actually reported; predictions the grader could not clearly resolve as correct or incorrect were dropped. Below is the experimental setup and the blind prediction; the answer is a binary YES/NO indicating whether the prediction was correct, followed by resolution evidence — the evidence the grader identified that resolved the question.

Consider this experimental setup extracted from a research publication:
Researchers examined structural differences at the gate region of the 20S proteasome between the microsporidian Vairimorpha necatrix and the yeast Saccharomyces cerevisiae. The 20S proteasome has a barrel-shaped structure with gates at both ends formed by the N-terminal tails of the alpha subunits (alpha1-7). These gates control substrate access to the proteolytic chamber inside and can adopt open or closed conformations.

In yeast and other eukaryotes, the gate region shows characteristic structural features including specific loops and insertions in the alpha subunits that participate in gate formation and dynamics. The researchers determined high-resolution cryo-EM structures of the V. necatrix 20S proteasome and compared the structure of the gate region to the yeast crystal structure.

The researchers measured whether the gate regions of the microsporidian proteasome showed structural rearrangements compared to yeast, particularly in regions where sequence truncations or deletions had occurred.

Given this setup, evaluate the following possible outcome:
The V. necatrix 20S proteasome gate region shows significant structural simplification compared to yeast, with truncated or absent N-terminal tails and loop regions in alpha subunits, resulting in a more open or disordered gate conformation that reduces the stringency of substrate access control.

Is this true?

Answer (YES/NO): NO